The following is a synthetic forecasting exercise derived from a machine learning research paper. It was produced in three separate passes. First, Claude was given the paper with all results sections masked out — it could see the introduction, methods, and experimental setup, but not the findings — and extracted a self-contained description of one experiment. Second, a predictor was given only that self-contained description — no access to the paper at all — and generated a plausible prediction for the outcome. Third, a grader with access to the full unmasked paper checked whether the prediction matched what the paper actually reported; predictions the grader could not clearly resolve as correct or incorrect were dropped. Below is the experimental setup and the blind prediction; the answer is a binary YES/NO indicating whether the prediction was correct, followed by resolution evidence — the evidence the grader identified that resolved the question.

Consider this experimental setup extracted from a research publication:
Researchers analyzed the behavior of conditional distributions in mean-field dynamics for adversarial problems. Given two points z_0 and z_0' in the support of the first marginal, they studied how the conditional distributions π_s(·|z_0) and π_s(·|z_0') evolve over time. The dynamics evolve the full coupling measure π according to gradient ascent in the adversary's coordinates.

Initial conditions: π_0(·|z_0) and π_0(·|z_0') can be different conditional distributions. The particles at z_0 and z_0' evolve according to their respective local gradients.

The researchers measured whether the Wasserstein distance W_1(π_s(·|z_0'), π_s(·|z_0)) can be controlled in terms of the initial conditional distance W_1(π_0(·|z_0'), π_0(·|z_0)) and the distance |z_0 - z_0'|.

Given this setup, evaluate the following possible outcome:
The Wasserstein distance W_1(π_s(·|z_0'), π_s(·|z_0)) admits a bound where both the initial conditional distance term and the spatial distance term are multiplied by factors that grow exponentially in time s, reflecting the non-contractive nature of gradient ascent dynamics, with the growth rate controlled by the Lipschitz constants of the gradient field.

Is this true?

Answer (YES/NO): NO